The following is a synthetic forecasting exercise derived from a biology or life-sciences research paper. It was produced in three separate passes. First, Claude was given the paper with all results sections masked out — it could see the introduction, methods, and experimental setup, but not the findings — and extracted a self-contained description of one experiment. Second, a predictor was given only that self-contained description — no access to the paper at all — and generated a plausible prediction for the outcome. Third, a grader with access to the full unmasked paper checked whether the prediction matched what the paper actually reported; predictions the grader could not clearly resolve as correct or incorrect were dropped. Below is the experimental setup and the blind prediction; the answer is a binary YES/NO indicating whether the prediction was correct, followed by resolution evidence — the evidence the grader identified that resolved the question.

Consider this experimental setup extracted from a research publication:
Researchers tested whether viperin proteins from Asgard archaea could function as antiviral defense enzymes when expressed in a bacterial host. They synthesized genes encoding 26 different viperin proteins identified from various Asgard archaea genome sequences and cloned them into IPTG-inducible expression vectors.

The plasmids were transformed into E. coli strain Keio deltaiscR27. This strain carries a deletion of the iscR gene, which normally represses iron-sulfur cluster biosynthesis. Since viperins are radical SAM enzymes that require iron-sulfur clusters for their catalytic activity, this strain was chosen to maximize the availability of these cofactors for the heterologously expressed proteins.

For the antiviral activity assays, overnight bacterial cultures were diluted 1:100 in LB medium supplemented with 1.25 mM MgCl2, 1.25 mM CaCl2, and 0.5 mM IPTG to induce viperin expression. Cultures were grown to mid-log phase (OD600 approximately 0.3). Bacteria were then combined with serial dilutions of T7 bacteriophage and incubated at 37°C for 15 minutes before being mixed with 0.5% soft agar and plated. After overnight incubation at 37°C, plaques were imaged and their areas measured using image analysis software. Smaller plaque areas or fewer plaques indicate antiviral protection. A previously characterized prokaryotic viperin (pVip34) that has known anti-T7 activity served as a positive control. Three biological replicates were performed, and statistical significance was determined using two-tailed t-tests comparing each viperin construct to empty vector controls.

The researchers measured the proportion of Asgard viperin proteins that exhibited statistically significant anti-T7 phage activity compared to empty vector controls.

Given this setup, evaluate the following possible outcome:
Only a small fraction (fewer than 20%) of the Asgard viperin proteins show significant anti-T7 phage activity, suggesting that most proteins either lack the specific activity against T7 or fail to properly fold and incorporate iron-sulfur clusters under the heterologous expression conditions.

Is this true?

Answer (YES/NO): YES